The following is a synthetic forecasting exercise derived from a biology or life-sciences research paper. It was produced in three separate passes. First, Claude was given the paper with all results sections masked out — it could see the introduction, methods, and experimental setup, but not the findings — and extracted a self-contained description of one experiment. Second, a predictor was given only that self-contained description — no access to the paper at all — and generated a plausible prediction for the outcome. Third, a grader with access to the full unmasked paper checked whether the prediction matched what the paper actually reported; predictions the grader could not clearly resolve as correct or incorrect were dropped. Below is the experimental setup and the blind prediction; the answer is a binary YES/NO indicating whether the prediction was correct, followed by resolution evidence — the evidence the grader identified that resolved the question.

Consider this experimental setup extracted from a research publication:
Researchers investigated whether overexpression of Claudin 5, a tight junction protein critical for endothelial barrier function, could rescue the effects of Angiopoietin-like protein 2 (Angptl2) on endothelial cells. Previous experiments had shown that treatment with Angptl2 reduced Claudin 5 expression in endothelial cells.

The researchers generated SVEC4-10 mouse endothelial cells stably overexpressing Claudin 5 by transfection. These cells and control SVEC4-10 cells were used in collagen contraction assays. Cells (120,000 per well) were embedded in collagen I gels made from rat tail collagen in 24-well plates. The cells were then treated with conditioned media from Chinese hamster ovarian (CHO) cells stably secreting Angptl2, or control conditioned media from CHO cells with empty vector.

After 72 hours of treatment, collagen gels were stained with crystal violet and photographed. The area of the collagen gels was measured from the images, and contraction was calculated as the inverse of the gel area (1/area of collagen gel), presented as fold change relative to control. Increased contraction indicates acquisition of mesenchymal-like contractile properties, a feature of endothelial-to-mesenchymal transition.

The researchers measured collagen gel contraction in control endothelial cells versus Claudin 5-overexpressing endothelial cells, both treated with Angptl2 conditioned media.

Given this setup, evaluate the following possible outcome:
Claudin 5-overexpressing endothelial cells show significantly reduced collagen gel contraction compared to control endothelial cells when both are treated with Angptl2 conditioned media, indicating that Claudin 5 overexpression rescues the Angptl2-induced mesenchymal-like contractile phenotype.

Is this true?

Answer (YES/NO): YES